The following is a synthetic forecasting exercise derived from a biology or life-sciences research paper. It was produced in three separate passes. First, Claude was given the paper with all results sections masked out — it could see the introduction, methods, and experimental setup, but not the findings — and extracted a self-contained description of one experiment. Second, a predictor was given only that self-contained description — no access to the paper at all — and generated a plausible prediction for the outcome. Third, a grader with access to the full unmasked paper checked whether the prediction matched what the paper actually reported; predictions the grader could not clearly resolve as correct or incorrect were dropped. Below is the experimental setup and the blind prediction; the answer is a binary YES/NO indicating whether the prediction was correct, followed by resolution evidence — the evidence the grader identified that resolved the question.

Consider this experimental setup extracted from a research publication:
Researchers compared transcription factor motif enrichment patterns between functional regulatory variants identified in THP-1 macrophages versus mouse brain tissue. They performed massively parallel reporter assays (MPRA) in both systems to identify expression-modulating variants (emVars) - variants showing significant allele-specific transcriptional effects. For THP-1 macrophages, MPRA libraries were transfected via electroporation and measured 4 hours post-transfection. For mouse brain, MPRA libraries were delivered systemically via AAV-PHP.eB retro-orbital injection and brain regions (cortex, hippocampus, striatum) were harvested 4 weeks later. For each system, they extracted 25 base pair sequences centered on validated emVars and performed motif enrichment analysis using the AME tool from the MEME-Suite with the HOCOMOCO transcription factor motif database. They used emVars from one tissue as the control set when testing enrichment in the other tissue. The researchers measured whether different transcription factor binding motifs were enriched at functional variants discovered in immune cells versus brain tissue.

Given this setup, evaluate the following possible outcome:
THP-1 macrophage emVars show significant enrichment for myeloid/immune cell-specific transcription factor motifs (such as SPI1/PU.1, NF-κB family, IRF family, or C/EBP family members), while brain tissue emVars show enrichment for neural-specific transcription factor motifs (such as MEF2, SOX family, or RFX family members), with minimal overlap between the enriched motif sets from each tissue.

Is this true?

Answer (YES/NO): NO